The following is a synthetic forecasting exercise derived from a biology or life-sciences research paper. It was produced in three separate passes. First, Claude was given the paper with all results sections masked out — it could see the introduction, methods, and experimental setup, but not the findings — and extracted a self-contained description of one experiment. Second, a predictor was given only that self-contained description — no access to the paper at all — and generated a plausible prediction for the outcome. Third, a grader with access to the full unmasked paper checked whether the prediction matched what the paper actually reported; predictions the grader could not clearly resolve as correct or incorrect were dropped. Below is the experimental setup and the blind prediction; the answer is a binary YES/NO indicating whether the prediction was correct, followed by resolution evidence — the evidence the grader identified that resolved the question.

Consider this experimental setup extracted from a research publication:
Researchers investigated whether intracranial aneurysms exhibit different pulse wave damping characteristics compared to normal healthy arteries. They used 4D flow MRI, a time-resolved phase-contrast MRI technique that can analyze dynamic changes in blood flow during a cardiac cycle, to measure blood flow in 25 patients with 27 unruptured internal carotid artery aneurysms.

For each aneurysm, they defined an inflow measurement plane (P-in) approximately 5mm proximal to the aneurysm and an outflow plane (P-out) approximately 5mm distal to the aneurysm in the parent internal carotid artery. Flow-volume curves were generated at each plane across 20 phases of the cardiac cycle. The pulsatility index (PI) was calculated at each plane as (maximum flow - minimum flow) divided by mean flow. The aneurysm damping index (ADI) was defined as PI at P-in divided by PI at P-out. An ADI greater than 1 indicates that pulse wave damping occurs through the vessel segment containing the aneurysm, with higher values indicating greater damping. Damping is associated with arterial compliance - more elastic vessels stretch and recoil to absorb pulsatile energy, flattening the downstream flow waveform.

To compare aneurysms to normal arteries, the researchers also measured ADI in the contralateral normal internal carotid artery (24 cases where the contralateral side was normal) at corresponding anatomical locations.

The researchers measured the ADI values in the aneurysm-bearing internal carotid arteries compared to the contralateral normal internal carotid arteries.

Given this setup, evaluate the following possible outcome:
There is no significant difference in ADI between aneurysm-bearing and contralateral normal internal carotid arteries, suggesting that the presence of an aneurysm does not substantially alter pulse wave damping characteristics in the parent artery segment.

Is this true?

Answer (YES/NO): NO